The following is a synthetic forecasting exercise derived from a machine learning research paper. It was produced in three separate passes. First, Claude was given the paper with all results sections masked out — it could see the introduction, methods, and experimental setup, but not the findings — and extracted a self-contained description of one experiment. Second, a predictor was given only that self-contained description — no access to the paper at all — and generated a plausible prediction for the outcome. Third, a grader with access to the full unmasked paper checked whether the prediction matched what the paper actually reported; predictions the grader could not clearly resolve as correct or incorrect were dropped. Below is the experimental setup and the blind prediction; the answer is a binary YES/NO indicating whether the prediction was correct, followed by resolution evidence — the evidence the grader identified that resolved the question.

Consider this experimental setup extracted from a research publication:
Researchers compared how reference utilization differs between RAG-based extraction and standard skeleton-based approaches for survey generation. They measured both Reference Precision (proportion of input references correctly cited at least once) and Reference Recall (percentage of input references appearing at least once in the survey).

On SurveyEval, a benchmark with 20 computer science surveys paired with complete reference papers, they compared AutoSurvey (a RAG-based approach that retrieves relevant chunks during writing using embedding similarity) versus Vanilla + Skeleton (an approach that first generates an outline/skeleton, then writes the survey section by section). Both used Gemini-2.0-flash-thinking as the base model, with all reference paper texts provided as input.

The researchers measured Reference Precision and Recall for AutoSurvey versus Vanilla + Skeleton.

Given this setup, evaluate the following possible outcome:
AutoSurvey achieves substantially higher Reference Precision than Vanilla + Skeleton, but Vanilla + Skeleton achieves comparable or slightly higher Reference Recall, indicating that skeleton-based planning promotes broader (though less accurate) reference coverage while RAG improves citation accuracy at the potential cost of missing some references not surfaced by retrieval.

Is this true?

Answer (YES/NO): NO